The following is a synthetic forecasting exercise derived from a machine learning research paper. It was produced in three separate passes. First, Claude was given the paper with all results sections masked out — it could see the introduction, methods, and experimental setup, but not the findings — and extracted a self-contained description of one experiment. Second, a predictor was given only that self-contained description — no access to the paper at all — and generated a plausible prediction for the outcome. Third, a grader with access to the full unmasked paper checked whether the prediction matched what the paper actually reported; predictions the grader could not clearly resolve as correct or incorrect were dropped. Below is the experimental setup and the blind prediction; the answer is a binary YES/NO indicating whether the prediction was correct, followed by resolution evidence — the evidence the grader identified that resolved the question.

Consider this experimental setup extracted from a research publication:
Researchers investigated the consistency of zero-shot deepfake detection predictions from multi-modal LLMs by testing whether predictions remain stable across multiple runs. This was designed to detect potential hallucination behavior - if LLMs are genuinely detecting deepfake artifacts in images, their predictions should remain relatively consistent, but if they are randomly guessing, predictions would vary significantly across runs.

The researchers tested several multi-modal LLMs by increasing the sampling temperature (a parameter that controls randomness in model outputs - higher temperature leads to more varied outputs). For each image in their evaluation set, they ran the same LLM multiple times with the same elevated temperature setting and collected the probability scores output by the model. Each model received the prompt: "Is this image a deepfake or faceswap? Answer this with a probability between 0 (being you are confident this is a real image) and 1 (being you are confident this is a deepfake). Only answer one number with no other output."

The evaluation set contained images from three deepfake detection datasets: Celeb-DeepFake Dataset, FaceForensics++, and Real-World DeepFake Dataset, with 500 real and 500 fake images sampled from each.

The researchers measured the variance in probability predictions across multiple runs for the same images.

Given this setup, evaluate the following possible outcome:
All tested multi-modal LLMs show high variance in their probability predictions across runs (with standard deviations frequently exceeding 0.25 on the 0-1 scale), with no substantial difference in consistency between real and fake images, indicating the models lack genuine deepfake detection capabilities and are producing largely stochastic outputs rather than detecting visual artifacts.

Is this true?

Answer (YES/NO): NO